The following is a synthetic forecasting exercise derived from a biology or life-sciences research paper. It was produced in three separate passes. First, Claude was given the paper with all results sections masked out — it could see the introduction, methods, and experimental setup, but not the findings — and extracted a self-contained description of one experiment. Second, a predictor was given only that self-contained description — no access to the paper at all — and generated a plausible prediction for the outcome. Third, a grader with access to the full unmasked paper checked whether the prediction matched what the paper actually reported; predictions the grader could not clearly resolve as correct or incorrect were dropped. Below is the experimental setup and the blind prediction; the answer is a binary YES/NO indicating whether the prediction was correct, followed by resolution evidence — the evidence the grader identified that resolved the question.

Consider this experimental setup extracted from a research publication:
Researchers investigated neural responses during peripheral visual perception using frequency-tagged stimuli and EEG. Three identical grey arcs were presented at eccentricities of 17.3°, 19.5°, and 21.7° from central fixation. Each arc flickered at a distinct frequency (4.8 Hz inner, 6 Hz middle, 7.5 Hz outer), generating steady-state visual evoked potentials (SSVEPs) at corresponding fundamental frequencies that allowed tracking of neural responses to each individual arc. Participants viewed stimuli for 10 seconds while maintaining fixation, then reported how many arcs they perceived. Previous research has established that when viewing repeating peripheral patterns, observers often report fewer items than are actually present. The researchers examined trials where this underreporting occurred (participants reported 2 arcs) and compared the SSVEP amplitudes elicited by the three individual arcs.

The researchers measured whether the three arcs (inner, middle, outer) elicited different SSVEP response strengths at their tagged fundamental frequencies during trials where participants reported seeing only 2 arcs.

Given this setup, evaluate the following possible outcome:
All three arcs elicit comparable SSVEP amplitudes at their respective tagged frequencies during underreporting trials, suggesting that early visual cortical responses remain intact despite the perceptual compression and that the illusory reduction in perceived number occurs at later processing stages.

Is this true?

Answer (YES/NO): NO